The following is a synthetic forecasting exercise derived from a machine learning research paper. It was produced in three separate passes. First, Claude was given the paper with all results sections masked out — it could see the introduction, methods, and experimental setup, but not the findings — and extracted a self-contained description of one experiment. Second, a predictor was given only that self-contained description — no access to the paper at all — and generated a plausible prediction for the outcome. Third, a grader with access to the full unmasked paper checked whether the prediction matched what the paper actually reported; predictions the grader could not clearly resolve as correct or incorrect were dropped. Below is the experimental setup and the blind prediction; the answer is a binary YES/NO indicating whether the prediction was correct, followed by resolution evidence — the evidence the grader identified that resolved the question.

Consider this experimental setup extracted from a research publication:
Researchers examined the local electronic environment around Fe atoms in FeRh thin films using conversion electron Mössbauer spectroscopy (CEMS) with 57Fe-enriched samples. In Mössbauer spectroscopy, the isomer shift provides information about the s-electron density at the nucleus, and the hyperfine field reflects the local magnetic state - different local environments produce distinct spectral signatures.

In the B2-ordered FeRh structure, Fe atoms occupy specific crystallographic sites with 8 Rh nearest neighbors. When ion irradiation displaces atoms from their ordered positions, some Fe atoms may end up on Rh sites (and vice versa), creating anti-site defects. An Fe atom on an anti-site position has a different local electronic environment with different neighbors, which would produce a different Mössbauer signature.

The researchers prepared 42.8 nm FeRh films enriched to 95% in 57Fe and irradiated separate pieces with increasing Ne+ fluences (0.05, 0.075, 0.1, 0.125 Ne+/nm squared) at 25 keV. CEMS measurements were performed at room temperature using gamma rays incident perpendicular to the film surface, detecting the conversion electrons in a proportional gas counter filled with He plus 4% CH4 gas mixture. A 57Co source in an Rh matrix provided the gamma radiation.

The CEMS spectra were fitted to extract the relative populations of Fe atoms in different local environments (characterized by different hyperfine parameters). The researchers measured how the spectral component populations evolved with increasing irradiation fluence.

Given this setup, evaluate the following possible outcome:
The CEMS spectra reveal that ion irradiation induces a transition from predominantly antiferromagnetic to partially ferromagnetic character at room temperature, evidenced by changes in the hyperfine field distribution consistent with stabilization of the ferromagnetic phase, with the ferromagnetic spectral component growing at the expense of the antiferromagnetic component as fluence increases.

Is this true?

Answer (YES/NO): YES